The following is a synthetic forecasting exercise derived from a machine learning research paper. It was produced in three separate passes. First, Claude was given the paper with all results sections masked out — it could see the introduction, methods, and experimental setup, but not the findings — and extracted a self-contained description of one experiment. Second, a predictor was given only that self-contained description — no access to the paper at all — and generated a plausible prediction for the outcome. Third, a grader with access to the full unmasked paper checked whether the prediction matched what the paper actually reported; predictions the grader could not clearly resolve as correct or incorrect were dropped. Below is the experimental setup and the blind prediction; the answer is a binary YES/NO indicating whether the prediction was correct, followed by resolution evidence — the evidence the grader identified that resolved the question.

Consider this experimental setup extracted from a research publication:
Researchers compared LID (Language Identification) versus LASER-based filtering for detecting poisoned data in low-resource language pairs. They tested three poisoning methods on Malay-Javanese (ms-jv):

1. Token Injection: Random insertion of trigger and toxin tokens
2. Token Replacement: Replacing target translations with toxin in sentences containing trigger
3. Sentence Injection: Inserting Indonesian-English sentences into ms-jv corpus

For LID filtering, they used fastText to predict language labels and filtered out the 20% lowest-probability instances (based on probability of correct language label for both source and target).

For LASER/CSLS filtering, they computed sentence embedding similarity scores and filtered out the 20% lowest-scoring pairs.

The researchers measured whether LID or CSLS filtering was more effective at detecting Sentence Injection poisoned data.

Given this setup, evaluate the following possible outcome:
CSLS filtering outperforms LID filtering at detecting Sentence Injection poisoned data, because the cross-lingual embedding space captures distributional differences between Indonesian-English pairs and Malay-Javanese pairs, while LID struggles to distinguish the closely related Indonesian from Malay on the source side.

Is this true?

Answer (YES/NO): NO